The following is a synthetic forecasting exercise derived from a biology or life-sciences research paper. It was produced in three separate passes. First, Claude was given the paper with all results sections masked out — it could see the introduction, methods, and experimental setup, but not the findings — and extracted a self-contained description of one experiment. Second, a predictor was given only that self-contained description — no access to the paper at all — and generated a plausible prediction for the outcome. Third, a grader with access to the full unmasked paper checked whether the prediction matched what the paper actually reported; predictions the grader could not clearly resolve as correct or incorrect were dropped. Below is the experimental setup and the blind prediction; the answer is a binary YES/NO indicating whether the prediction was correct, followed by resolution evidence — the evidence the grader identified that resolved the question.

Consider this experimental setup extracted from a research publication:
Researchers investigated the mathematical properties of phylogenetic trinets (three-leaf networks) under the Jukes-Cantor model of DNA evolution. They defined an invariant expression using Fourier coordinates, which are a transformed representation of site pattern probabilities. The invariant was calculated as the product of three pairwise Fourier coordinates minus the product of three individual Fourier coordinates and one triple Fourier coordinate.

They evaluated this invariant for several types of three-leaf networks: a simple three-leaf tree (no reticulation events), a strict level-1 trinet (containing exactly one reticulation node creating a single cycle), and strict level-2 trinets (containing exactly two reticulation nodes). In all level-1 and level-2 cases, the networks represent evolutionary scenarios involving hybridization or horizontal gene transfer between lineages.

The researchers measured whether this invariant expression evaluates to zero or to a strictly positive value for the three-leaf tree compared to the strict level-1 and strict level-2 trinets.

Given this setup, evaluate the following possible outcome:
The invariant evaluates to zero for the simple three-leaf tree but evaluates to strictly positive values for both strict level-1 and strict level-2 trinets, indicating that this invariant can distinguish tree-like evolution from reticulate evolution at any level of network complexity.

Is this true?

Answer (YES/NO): YES